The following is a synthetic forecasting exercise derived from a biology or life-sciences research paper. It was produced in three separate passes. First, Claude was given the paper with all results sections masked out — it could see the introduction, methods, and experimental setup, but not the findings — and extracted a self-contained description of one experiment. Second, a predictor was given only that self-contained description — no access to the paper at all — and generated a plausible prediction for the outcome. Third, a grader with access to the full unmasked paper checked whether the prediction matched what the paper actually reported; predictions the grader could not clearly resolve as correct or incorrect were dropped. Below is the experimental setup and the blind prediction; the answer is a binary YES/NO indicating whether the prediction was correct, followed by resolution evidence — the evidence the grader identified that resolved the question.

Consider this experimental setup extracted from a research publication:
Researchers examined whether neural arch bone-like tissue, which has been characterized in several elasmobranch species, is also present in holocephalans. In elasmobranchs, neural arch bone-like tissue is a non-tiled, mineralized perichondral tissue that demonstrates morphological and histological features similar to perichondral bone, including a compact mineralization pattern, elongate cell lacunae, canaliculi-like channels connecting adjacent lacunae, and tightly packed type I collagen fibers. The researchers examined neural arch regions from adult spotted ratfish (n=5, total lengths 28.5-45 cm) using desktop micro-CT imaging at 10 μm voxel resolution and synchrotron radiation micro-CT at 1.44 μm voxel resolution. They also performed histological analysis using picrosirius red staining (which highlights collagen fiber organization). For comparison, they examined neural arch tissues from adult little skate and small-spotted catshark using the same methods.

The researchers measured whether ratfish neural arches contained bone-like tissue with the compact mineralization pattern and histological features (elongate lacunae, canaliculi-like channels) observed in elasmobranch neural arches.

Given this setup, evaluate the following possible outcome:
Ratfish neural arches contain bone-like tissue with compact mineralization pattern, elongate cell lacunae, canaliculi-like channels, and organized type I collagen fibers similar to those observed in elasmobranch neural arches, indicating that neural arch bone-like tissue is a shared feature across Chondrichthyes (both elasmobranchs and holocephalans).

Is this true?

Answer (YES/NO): NO